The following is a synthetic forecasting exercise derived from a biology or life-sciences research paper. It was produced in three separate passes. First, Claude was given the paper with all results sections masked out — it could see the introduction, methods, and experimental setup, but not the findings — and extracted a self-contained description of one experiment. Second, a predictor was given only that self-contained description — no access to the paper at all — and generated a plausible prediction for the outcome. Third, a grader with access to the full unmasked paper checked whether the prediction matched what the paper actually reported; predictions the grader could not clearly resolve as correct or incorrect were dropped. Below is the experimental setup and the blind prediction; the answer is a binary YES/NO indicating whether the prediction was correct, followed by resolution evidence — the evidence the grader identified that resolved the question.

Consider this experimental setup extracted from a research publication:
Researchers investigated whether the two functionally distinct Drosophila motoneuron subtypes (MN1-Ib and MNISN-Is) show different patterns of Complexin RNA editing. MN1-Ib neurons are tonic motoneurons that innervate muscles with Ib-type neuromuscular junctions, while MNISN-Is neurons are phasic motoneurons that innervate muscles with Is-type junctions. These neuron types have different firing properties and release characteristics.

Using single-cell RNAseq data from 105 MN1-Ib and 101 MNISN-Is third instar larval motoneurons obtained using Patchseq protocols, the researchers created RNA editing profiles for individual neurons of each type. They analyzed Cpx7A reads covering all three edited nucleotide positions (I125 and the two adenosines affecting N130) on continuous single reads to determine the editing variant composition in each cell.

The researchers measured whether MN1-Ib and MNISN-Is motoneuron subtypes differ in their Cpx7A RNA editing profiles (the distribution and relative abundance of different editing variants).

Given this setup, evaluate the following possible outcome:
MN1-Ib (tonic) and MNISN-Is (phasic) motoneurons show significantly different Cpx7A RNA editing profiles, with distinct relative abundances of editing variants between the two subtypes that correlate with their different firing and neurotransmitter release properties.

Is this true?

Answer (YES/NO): NO